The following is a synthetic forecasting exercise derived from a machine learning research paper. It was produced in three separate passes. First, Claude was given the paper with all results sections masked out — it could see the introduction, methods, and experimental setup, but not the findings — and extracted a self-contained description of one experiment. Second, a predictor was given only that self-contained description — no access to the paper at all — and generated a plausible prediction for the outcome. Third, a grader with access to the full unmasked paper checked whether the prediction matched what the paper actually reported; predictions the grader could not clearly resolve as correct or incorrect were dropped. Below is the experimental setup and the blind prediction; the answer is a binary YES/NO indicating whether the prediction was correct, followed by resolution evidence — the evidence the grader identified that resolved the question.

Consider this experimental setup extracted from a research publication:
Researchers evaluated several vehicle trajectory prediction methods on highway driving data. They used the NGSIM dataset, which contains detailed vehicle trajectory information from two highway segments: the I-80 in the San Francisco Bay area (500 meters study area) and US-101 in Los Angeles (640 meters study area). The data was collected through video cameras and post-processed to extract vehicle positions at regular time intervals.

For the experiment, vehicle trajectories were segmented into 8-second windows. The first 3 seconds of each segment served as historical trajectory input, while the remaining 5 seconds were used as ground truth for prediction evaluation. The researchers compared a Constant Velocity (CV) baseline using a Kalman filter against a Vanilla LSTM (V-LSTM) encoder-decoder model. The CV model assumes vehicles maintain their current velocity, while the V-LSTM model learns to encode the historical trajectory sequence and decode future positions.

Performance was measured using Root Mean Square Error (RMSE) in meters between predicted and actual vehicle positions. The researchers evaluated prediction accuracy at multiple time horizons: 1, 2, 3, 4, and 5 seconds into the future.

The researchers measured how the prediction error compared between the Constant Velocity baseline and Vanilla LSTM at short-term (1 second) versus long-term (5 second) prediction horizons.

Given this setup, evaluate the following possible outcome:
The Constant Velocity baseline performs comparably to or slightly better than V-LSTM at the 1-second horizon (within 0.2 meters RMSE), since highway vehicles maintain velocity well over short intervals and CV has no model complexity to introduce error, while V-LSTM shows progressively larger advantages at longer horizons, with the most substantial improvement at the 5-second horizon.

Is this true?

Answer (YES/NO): NO